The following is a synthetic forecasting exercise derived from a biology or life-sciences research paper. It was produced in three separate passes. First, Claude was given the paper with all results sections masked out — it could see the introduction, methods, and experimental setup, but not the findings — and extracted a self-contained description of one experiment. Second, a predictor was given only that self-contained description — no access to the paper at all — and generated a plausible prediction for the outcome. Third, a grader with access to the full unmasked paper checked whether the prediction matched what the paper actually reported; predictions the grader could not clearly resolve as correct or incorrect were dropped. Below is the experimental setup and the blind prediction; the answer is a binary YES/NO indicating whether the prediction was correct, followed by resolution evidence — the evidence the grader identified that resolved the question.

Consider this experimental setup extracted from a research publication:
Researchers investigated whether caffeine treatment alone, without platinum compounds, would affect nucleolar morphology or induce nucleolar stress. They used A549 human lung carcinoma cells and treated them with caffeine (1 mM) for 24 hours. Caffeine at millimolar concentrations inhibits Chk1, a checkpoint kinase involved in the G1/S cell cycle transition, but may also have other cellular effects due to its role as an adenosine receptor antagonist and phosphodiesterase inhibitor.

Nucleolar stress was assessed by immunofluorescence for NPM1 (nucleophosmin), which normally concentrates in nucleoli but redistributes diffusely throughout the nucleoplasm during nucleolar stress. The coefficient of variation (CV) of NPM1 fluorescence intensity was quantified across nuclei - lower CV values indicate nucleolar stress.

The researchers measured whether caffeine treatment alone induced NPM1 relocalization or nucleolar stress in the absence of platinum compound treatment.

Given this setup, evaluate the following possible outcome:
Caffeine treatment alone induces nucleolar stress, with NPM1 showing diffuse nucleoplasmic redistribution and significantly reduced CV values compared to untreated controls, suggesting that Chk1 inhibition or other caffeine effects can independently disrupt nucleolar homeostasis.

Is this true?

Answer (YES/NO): NO